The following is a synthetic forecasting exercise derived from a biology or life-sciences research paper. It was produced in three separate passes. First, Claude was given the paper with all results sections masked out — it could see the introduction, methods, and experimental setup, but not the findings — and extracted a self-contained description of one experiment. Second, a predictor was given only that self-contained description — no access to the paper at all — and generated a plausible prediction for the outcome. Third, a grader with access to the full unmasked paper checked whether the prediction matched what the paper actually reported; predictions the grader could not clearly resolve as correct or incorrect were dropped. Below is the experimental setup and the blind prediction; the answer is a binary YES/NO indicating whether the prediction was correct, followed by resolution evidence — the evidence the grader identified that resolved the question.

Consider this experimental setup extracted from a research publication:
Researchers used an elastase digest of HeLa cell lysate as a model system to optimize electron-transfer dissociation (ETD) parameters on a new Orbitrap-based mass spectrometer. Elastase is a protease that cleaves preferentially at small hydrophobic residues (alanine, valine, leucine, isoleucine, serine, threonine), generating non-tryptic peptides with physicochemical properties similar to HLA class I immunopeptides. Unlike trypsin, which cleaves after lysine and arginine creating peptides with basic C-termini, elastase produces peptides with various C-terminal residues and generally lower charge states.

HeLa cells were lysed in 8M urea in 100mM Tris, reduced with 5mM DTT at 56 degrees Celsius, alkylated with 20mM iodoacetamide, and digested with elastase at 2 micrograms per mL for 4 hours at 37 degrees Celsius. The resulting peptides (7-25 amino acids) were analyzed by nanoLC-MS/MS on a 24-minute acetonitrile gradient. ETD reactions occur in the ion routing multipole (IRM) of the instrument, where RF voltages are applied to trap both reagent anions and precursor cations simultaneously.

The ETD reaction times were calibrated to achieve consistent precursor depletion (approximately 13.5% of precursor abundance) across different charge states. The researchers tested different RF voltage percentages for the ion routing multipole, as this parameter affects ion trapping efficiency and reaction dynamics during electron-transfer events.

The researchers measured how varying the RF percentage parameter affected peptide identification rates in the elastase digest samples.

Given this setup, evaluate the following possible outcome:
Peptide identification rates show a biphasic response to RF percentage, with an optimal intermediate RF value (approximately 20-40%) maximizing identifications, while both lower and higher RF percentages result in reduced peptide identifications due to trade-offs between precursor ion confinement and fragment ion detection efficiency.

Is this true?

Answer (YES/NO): NO